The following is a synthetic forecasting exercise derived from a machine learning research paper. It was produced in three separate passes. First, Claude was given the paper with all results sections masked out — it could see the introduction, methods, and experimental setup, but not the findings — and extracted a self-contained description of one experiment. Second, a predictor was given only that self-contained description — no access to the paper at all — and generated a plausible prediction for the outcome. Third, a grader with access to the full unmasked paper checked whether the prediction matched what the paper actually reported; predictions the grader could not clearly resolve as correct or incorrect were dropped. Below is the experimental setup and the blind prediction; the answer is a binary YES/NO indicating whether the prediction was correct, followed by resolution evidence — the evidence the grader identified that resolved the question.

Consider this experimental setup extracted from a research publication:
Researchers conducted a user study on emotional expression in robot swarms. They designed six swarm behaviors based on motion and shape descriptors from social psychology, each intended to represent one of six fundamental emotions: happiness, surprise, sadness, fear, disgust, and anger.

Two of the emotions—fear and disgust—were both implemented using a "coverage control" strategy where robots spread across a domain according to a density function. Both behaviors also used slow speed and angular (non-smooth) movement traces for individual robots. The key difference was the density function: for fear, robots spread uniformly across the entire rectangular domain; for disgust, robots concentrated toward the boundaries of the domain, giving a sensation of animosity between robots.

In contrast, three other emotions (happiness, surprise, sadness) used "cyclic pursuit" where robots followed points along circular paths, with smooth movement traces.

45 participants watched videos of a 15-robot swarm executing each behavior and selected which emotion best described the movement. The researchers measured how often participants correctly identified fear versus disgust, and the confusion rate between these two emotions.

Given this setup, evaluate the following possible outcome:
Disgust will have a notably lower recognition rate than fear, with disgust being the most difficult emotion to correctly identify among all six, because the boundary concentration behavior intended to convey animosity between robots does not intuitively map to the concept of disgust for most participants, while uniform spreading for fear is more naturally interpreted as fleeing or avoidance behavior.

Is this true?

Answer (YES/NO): NO